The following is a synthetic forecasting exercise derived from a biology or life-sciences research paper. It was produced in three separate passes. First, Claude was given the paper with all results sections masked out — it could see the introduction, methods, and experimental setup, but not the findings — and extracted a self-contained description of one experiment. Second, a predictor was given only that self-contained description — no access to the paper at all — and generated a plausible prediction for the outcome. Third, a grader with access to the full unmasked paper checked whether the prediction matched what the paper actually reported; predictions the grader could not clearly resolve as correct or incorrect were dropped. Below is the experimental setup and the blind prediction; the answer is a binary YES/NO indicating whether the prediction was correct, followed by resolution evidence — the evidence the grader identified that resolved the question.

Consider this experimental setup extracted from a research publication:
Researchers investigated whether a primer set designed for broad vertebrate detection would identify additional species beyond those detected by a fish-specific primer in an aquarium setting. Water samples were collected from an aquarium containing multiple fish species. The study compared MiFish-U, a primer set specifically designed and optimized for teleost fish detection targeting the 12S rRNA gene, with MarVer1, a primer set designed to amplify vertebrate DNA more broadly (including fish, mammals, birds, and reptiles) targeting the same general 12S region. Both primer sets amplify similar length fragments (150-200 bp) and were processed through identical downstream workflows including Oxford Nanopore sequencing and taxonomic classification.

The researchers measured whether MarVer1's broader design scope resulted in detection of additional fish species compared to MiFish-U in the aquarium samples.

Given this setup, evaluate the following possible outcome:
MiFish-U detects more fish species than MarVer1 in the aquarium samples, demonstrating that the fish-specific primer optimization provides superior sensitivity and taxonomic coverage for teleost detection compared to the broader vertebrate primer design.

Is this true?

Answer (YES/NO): NO